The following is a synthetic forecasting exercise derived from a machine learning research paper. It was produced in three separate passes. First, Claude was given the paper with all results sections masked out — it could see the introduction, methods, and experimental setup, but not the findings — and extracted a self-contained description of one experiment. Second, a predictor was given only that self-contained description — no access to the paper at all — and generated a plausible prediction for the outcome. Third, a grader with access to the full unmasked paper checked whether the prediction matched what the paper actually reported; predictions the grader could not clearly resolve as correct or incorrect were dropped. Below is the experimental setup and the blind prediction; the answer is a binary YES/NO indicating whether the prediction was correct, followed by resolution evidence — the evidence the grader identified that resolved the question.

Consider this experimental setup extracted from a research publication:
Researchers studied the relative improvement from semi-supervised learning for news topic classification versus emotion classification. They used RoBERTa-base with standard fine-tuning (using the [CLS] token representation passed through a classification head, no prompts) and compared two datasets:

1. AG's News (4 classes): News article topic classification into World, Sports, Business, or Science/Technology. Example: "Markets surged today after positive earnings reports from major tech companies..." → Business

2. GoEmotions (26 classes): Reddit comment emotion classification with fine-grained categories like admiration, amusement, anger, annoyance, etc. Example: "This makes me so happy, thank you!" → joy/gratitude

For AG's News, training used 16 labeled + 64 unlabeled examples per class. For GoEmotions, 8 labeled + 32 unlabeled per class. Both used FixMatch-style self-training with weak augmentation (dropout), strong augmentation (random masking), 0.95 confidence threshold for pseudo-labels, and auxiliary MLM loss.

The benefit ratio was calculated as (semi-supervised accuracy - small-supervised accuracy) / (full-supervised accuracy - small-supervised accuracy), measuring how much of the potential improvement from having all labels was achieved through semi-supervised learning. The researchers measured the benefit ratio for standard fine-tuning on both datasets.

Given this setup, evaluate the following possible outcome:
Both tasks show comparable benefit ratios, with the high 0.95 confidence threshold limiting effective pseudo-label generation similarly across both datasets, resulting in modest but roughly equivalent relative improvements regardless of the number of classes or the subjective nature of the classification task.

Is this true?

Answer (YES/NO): NO